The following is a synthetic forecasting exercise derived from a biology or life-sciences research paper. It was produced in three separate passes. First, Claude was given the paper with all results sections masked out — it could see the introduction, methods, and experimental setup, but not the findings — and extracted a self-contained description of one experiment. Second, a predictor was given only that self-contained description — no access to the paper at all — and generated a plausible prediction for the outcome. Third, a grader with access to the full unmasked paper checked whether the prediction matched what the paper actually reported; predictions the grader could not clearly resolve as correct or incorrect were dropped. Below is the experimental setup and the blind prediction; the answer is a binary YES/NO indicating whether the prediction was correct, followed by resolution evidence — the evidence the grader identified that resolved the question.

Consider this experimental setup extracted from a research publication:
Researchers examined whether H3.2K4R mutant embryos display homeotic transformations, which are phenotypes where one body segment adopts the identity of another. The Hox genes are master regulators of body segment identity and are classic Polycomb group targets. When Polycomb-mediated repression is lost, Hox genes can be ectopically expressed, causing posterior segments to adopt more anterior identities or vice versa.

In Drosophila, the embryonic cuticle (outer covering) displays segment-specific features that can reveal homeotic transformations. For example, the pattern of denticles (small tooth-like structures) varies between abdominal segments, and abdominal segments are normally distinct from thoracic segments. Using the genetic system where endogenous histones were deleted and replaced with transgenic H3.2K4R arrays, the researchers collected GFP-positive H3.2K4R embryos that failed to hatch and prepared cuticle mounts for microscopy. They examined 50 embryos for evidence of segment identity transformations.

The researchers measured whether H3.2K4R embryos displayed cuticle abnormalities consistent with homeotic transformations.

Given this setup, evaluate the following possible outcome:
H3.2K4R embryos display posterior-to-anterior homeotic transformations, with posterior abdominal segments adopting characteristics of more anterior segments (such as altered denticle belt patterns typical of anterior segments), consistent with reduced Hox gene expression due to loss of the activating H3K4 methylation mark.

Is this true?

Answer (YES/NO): NO